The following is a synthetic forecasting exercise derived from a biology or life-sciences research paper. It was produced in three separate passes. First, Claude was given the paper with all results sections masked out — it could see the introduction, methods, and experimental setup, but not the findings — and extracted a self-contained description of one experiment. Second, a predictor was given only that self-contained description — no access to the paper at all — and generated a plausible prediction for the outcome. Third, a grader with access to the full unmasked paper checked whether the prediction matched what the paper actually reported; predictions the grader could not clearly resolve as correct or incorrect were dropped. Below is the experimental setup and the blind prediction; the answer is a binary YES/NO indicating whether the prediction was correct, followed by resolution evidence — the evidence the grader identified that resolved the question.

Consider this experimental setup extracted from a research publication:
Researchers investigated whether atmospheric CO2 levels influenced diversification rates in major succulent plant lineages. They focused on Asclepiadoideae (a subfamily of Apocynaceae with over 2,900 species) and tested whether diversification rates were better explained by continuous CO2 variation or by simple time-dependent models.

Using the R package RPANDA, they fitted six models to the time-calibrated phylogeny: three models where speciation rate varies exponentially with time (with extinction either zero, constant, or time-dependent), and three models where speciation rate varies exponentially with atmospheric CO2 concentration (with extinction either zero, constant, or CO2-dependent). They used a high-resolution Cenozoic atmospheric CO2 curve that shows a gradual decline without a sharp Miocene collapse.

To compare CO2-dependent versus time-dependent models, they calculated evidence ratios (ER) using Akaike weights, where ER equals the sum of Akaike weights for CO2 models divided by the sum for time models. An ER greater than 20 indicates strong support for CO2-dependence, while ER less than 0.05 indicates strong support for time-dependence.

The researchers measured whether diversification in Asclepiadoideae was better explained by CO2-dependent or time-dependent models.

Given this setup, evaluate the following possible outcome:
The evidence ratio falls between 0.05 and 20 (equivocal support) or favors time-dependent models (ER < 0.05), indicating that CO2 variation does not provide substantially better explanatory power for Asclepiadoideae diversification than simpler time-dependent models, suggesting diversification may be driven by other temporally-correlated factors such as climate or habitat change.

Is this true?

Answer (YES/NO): NO